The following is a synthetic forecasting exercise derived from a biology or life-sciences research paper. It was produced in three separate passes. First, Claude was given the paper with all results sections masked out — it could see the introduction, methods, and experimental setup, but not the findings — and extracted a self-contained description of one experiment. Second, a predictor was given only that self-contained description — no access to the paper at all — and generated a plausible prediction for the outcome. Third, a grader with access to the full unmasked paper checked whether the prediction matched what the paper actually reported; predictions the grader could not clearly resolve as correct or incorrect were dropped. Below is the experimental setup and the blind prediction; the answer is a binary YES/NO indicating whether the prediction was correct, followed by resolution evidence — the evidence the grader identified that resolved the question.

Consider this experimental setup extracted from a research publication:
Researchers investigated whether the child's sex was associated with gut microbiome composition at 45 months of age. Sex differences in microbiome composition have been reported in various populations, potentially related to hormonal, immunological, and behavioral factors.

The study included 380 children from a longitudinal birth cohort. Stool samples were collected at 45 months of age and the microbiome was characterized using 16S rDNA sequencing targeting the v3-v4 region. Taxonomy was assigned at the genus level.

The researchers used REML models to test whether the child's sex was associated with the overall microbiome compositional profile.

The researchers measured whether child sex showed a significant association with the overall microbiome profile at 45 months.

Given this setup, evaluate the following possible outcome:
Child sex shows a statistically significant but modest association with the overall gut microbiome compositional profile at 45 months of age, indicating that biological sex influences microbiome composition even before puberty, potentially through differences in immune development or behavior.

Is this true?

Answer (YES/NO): NO